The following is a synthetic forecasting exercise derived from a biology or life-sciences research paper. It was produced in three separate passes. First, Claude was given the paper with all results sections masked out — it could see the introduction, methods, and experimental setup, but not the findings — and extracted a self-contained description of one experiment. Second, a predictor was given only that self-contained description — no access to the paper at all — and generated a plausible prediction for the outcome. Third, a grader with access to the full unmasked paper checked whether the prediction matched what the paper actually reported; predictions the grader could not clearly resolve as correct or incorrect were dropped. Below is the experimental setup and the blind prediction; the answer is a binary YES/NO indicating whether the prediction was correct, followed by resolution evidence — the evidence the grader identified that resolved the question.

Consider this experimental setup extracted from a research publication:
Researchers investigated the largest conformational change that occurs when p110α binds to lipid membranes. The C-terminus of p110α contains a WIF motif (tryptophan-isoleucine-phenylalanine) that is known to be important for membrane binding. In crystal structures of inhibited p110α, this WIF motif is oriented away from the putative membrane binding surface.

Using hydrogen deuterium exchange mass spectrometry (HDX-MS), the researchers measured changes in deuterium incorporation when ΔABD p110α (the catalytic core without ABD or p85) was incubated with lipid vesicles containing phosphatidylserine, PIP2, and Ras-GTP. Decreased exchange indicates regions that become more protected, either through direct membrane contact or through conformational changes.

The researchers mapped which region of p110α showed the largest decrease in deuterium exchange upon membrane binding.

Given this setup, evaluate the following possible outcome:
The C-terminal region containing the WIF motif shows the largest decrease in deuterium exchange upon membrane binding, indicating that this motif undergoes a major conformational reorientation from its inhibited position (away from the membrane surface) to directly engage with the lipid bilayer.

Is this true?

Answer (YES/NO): YES